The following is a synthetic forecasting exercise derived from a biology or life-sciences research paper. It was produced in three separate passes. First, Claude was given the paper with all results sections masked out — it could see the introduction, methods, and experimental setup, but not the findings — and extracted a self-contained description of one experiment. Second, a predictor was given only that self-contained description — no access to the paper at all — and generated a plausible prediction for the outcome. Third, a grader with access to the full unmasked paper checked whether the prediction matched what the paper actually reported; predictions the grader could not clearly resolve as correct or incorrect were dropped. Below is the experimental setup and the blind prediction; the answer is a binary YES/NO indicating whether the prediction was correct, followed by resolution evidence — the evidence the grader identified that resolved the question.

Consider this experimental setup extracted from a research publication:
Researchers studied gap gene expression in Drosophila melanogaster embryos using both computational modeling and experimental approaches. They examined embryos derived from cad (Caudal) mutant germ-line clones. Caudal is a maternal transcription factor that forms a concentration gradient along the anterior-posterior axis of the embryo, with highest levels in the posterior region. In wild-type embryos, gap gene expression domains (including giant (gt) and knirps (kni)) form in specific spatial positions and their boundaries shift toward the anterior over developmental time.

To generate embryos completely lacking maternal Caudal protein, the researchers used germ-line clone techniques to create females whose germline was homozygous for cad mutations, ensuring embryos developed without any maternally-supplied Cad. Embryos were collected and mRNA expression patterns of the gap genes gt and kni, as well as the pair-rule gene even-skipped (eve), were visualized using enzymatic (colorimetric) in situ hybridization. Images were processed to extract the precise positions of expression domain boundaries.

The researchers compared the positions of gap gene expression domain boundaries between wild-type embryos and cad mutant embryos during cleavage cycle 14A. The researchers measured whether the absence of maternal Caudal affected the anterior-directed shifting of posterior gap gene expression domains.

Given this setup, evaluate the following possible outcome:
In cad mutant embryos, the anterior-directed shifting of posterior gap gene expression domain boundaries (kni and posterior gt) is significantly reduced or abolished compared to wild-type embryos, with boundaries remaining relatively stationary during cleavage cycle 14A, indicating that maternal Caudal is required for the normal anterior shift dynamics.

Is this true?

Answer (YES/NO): NO